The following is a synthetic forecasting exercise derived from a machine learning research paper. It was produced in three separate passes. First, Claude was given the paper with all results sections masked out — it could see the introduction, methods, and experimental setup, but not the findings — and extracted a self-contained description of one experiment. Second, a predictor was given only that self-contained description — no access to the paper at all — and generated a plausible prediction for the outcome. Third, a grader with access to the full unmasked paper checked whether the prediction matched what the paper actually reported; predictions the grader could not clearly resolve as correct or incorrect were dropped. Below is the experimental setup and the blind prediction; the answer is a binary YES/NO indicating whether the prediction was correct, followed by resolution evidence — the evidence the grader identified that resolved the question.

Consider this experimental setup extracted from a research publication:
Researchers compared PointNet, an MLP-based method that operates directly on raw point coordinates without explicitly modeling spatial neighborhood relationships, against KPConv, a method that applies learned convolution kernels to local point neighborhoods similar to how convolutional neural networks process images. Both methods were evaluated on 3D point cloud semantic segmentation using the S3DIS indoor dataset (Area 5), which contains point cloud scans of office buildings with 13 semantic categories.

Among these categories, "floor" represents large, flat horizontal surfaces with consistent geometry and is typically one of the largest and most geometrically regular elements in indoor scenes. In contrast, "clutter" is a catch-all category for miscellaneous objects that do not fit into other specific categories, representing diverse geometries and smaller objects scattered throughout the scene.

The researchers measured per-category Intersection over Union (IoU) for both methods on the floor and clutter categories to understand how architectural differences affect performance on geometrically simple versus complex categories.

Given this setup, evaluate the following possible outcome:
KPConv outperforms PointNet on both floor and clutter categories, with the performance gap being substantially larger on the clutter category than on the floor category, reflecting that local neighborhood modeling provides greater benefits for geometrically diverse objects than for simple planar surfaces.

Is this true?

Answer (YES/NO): NO